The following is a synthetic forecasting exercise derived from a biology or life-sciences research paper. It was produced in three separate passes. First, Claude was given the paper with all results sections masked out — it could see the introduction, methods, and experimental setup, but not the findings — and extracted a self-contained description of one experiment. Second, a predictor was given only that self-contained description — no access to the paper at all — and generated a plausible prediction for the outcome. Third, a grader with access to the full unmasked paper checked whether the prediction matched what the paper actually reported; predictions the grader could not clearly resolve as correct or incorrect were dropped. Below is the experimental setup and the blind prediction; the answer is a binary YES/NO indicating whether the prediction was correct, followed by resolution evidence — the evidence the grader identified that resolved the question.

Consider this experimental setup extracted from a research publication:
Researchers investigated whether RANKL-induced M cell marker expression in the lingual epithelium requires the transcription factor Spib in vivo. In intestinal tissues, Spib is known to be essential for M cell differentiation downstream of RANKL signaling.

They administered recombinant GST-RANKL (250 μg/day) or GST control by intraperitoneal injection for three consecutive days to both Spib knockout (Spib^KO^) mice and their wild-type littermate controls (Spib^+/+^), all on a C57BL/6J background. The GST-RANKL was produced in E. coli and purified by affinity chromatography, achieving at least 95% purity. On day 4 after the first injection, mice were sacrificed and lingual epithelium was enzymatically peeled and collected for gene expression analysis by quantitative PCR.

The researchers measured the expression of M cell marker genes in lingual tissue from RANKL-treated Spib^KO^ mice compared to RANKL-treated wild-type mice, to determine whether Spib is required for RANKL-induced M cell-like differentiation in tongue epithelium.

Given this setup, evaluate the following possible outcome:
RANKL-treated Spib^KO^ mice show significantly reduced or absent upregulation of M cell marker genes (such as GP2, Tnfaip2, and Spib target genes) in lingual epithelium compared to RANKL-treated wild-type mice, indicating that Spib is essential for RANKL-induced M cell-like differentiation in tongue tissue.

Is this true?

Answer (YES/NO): YES